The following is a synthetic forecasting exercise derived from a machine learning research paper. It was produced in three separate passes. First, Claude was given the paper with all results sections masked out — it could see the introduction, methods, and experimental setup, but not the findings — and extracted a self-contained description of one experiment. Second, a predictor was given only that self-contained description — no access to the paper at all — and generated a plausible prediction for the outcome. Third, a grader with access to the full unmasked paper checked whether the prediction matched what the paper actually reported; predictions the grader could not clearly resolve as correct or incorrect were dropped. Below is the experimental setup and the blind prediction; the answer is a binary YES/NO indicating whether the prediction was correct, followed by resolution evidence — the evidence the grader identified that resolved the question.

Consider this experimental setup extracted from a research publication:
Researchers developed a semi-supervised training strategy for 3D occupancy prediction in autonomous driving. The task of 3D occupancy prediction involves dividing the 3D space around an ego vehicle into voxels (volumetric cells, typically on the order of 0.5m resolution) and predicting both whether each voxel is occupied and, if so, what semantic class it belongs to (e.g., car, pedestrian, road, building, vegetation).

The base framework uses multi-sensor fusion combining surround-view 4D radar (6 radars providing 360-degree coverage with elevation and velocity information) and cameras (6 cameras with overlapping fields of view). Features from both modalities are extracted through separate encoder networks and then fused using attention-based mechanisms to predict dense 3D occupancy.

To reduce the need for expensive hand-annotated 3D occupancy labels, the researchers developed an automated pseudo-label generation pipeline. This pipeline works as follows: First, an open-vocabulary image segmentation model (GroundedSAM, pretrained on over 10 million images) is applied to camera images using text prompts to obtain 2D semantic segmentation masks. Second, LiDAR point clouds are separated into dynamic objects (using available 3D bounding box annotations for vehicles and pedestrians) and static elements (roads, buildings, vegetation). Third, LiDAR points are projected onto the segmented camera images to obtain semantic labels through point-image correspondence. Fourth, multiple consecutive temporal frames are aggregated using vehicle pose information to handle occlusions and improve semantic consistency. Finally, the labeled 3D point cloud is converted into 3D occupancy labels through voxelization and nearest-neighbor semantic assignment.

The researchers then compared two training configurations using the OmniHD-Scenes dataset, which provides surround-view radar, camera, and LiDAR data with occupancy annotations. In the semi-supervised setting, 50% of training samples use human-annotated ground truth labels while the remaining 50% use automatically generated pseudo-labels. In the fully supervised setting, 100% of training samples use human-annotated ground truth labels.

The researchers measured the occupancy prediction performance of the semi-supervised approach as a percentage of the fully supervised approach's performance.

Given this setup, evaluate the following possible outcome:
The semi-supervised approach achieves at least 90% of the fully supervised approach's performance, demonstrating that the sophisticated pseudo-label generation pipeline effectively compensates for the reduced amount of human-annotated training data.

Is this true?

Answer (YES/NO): YES